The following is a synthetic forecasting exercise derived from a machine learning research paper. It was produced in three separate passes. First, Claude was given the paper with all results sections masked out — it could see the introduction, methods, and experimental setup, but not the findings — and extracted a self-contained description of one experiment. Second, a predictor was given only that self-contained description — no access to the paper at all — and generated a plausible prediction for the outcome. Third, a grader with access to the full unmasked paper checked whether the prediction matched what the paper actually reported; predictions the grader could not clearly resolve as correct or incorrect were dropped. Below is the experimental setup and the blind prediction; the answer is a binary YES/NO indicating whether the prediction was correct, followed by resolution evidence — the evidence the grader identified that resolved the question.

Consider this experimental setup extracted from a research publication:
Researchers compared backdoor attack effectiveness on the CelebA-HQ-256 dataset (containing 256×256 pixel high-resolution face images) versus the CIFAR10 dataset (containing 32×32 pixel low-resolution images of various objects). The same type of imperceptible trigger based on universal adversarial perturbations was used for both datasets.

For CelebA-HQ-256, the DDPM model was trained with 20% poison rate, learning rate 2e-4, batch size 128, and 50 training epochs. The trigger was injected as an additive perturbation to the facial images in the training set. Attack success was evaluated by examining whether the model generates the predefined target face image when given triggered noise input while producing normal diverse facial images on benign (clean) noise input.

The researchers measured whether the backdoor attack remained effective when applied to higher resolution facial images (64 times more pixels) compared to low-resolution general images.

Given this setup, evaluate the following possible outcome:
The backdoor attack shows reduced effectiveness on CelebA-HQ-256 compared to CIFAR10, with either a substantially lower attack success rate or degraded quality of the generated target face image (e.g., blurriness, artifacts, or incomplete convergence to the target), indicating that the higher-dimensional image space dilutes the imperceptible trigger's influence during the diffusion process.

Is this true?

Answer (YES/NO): NO